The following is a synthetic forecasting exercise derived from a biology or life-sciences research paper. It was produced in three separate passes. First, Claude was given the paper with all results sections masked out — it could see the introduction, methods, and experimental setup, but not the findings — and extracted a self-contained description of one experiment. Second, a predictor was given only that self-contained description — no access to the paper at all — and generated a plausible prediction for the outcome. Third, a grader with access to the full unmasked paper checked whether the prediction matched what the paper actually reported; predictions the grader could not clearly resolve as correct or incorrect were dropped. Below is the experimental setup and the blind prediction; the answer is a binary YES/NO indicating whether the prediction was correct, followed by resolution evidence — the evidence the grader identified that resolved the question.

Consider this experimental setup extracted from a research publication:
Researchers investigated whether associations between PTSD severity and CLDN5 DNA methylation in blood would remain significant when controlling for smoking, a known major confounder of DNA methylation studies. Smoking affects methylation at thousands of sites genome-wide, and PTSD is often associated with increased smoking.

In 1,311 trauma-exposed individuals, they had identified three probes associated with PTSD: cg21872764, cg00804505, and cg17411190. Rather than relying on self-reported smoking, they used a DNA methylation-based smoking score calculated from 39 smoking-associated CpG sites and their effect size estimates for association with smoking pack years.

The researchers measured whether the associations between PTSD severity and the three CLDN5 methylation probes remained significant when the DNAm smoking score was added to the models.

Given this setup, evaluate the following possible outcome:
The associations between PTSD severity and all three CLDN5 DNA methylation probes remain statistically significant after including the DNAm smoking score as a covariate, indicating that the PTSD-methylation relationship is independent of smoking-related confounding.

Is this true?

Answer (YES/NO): YES